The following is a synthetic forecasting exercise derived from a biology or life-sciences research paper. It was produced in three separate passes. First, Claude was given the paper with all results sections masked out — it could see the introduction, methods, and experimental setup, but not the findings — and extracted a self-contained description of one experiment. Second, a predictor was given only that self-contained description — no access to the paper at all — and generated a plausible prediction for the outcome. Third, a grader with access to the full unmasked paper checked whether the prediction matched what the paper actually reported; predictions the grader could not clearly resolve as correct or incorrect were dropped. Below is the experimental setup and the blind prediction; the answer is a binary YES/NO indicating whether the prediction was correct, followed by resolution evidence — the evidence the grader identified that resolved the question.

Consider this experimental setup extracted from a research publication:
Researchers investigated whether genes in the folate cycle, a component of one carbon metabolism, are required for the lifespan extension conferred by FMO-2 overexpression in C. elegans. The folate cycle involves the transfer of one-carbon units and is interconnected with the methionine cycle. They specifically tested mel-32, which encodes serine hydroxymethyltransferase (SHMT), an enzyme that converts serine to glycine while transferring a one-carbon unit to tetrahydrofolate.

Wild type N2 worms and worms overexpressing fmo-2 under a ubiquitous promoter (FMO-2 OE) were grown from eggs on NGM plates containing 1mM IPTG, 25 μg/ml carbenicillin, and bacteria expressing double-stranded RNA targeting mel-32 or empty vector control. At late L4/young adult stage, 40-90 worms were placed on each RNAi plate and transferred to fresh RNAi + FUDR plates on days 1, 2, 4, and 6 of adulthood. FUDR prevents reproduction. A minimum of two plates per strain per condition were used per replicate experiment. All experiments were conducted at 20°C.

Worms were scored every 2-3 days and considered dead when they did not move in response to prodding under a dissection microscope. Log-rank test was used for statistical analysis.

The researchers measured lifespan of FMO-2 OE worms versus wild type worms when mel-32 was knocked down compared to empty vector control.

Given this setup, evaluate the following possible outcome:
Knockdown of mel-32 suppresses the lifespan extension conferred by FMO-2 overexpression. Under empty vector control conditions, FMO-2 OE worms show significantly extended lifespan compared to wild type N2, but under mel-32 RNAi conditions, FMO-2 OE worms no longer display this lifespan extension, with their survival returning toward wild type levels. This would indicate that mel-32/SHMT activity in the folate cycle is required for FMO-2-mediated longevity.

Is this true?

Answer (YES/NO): NO